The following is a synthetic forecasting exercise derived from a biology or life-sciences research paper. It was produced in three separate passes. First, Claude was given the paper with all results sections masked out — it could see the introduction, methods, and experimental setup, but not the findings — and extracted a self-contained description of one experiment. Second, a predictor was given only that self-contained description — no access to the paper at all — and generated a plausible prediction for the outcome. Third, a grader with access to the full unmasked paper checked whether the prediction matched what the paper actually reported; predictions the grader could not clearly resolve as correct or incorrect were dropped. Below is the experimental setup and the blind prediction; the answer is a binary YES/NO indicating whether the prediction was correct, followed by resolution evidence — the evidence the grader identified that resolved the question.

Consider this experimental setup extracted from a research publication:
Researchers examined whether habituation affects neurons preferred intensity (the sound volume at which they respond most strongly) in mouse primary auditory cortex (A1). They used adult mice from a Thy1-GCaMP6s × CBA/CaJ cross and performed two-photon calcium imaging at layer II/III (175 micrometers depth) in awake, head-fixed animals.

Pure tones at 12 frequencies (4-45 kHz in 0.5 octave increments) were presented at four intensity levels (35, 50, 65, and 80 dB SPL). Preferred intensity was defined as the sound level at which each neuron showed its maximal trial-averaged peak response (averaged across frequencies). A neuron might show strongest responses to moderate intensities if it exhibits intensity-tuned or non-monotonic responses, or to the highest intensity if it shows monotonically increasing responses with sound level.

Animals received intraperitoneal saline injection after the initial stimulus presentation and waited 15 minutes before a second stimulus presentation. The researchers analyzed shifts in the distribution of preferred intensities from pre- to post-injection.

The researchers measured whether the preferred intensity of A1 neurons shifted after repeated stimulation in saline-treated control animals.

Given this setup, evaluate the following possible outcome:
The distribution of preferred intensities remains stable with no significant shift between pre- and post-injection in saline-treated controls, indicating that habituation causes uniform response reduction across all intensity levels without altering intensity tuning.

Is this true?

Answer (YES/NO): NO